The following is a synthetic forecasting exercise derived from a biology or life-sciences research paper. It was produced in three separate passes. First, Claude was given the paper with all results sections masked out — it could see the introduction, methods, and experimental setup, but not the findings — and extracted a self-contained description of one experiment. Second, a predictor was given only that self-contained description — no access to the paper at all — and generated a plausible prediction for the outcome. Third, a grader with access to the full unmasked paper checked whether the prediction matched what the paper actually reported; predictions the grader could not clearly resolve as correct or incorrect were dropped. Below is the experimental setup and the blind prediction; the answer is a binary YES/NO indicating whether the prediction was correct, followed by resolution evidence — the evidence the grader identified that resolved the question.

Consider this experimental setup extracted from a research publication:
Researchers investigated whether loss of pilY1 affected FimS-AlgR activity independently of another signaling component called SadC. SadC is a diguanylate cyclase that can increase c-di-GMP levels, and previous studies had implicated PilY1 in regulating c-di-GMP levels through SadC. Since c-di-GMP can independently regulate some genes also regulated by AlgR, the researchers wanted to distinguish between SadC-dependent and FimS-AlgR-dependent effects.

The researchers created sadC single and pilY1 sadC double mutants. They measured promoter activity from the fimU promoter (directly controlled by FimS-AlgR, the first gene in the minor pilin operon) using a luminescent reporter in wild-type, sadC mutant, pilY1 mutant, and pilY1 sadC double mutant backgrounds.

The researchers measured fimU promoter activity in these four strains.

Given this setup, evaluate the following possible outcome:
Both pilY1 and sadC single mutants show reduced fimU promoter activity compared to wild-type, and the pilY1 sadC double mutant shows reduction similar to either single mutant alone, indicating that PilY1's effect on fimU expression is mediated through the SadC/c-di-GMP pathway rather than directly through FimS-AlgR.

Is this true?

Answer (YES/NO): NO